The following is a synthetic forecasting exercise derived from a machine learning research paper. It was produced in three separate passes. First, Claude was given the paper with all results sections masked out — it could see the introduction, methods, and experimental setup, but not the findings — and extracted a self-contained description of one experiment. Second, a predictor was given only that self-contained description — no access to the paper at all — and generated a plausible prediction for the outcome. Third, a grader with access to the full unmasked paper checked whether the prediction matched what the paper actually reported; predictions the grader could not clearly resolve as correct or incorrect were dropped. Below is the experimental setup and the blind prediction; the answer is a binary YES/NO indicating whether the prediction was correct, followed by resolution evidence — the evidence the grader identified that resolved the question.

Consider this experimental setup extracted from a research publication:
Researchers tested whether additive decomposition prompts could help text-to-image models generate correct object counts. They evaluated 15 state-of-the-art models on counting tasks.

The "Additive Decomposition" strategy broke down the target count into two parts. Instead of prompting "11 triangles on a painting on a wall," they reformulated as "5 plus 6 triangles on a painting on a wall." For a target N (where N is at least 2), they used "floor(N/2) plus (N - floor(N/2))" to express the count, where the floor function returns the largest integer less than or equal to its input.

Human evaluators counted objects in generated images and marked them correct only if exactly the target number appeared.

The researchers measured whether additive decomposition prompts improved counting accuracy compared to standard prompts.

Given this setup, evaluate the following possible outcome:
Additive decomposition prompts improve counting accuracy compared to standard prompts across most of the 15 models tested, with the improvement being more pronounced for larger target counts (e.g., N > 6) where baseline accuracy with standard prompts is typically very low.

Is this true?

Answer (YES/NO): NO